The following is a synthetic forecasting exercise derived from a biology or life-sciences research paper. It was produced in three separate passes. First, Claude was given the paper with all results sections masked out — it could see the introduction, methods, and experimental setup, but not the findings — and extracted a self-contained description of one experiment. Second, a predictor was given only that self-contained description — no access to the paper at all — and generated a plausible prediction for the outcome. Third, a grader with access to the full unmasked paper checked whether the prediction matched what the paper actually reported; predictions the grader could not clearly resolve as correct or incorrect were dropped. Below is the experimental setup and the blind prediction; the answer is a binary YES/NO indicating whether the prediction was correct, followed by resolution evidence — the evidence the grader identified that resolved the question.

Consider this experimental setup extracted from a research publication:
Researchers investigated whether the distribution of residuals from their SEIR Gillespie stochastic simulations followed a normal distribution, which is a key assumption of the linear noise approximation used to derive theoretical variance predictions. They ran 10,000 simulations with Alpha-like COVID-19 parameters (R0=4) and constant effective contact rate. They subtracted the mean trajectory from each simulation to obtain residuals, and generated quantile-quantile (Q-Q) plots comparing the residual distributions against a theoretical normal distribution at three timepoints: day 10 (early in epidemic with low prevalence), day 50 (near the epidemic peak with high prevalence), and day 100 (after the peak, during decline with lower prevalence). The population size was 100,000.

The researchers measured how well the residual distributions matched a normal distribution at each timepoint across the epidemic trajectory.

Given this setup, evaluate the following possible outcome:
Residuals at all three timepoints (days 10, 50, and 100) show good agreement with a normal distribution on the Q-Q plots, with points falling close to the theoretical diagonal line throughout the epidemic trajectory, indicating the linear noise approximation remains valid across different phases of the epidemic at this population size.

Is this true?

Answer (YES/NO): NO